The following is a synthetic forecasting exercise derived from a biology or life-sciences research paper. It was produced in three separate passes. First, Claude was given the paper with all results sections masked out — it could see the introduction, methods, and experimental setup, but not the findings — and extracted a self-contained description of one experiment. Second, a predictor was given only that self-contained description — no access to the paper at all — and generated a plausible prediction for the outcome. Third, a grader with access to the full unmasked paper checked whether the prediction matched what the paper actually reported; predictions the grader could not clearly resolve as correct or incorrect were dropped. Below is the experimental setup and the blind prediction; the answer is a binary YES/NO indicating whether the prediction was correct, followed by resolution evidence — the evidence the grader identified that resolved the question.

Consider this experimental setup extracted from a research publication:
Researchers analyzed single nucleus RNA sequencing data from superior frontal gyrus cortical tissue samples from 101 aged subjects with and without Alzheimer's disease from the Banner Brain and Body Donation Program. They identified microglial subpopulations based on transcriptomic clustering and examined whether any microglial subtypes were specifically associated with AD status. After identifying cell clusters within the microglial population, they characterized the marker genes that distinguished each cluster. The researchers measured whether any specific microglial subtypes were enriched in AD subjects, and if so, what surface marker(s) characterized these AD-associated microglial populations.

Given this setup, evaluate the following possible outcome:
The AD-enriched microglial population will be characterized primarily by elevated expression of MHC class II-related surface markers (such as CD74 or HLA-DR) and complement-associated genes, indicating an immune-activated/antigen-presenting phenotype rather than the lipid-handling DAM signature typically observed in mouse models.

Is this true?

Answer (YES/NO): NO